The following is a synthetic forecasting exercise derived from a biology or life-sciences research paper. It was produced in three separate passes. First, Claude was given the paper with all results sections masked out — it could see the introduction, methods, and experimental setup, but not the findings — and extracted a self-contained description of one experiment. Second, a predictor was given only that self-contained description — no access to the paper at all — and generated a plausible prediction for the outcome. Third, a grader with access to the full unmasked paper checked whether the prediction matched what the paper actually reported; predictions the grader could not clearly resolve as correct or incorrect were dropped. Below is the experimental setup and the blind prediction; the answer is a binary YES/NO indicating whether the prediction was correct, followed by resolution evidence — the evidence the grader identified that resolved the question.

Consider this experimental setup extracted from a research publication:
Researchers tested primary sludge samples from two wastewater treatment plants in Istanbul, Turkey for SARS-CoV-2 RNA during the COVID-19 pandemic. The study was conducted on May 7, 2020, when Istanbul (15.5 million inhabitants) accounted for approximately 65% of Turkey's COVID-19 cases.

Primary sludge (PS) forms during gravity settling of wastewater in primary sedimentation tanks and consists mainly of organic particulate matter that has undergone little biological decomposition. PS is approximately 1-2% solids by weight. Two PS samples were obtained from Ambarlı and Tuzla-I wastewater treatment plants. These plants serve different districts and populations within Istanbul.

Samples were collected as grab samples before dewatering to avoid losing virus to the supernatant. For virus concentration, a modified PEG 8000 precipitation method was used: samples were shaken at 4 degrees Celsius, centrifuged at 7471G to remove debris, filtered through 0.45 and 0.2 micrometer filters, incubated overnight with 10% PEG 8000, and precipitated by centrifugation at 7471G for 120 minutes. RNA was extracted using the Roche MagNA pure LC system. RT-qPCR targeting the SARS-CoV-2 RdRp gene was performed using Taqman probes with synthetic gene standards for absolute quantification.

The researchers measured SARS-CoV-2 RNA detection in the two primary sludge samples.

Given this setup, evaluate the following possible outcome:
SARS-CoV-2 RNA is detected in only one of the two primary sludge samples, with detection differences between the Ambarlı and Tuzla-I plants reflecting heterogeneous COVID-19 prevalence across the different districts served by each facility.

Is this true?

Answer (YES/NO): NO